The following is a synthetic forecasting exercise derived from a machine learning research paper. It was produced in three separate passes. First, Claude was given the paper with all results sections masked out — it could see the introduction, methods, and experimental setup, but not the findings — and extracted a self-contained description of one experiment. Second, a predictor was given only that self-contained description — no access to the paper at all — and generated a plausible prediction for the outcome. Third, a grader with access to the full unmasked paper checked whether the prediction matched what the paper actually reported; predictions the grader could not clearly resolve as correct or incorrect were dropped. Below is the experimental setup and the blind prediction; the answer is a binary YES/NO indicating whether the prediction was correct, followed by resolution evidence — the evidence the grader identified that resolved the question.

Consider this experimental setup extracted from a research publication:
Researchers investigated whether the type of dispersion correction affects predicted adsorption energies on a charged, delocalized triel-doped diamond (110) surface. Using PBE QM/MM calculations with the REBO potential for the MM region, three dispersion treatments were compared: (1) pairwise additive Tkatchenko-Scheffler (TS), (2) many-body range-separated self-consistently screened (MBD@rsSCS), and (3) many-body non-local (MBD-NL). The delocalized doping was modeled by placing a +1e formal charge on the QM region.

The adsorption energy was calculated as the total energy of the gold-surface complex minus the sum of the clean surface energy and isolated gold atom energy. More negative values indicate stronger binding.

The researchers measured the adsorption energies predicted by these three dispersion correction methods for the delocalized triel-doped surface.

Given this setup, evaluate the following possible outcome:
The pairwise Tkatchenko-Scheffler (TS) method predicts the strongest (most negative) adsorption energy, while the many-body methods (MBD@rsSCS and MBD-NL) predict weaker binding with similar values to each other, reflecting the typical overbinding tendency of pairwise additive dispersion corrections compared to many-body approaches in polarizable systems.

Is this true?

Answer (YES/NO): YES